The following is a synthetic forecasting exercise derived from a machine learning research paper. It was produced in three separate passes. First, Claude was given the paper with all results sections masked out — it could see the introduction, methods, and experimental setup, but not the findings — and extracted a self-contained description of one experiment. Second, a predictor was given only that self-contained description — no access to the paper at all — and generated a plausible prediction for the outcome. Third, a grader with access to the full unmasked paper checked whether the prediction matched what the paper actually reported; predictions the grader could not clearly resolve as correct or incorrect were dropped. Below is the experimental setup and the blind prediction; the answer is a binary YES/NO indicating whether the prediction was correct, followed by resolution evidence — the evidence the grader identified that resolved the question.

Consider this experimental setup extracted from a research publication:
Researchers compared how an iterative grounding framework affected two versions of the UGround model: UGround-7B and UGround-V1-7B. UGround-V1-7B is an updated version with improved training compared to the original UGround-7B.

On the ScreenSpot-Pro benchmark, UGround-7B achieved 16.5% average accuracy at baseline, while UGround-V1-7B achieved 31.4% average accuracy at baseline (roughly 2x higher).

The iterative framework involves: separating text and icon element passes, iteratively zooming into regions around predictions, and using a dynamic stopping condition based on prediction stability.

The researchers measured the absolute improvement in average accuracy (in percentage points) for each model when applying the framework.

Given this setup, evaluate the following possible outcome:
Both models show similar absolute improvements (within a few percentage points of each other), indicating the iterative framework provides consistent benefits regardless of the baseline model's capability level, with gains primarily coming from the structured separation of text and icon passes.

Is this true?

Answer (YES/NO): NO